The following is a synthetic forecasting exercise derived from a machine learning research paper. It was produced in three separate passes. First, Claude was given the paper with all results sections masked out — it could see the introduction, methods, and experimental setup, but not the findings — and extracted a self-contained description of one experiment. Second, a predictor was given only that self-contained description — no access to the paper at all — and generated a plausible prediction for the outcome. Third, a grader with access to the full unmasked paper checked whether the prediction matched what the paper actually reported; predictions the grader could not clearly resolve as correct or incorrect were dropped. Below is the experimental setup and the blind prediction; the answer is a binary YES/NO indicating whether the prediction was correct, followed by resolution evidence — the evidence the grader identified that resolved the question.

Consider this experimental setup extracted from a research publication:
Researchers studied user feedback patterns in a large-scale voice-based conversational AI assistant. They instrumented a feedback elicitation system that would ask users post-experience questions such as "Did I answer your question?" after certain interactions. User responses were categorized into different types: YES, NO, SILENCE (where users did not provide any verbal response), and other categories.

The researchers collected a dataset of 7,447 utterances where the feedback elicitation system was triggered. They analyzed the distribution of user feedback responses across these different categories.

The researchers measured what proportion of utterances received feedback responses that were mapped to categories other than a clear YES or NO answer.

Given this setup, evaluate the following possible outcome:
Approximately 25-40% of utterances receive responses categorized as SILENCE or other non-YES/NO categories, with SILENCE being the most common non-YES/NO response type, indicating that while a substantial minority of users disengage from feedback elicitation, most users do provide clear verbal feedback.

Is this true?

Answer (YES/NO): YES